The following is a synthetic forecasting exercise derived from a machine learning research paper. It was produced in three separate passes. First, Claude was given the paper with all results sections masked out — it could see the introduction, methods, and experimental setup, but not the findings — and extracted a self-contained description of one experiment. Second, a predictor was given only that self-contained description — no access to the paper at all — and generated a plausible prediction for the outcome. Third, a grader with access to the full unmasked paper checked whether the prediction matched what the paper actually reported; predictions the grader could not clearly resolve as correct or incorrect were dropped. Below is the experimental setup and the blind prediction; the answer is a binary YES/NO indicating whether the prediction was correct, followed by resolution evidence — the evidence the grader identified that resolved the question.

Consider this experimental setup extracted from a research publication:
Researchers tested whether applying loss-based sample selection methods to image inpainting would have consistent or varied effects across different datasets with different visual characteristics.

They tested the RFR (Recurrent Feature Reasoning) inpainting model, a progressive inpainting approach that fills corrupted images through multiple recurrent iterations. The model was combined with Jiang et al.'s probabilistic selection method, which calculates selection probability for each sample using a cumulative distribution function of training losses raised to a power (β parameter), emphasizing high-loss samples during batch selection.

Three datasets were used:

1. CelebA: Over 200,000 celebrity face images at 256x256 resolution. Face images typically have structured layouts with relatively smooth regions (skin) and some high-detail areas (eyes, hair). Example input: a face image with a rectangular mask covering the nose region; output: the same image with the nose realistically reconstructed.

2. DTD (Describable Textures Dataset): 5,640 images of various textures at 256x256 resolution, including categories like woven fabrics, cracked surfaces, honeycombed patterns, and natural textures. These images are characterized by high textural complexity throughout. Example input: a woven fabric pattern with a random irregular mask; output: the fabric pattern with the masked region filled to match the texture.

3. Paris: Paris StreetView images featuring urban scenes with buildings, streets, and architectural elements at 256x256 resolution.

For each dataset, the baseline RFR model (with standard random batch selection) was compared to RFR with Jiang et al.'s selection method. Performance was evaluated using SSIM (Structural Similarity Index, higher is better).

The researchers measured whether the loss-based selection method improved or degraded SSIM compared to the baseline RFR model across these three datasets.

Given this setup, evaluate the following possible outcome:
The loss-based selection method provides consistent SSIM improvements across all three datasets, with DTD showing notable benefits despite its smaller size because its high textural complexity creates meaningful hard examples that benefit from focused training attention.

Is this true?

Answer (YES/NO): NO